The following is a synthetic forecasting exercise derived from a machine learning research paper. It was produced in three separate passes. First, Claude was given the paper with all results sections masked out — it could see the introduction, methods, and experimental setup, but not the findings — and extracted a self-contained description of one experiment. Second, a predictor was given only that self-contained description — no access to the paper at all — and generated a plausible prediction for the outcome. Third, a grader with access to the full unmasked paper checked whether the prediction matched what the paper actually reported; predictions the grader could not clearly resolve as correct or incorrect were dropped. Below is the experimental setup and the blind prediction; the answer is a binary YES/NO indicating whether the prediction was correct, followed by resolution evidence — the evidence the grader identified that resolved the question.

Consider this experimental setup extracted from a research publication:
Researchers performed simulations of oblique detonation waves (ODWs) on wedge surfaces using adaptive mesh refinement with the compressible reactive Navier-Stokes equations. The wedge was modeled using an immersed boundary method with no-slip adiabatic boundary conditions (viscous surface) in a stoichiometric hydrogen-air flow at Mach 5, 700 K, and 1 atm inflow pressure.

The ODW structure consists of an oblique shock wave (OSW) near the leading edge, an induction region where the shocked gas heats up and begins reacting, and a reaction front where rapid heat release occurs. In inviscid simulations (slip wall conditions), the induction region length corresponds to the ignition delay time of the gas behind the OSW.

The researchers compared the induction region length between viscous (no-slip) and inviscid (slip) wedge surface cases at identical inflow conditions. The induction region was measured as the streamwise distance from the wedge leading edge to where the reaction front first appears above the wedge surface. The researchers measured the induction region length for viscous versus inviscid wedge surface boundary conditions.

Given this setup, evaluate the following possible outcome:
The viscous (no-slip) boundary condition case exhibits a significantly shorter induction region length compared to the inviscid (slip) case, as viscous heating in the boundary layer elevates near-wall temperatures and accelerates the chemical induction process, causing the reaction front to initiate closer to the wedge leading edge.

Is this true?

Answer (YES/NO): YES